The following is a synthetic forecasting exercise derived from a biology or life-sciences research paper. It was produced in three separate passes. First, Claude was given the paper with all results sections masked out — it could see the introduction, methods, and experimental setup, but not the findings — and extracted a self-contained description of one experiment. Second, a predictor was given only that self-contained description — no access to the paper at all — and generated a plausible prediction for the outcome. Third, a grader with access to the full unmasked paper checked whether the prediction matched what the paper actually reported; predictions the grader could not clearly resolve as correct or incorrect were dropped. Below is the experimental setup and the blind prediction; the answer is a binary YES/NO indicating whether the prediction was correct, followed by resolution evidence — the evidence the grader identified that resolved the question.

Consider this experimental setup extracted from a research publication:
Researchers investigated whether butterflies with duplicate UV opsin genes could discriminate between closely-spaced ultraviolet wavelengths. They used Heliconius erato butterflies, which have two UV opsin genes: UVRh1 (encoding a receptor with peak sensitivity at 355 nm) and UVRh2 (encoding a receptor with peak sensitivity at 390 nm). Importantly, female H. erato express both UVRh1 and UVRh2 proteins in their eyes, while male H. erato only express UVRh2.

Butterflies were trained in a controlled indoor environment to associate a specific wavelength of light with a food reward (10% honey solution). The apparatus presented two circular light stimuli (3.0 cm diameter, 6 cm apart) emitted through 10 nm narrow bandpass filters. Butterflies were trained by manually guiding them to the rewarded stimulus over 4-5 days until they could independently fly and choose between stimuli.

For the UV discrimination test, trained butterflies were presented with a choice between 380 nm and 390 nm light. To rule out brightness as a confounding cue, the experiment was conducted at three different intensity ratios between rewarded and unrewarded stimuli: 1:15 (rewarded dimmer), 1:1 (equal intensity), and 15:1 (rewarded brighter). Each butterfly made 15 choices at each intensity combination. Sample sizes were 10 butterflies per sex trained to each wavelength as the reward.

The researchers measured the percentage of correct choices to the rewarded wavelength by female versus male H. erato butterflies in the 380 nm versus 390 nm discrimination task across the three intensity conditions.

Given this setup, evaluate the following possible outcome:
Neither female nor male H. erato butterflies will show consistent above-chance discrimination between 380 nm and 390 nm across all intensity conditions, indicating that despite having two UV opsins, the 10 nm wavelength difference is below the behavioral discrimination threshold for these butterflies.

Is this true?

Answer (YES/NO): NO